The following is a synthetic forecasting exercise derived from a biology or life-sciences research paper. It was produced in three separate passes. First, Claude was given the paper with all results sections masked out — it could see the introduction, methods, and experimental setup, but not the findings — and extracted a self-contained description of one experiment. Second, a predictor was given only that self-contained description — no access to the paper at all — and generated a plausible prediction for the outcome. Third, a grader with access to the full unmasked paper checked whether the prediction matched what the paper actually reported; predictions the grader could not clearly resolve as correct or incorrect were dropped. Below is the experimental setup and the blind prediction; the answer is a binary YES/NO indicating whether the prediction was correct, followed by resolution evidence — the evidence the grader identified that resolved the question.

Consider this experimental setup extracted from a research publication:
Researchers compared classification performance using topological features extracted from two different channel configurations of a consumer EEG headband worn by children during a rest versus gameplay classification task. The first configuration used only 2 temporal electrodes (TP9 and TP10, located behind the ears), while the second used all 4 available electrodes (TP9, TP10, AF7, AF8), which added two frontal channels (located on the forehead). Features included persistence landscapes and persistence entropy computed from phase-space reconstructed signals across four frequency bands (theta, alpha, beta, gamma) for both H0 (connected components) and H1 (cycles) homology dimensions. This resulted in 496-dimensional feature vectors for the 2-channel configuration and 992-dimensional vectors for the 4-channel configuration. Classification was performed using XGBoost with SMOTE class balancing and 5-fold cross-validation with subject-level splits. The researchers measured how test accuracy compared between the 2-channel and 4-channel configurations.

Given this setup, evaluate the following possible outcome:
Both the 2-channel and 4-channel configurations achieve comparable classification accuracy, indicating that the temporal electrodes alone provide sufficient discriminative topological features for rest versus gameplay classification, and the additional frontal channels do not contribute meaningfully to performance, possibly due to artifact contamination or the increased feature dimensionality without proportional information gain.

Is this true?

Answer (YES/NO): YES